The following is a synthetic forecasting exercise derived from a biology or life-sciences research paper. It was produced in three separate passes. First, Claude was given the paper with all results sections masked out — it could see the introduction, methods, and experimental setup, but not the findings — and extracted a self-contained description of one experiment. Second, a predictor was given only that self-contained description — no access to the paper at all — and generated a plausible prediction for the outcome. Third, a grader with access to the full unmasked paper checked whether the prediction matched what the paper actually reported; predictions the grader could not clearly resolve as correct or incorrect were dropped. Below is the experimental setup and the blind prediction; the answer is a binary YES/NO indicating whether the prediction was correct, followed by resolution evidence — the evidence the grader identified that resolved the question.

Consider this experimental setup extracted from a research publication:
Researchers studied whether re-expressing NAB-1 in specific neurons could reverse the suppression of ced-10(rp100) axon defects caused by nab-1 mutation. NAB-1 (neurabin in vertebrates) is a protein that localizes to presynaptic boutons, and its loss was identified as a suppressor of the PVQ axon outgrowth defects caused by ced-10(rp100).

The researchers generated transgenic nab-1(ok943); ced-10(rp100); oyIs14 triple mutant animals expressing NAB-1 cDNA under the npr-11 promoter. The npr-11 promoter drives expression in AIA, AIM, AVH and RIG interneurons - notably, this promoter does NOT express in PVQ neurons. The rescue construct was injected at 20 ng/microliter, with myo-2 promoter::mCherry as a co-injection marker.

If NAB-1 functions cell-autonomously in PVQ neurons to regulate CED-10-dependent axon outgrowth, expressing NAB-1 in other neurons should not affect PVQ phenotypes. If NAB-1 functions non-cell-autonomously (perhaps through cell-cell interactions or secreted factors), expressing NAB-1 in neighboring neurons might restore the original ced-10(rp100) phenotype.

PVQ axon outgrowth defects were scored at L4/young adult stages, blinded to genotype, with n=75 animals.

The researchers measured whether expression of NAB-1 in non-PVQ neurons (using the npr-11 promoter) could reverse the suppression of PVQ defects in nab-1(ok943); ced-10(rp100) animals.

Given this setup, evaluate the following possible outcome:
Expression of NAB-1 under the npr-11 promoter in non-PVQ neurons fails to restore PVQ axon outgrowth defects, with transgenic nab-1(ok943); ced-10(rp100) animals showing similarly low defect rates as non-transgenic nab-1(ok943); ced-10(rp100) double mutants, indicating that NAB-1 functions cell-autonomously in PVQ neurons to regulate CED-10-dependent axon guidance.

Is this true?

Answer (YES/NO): NO